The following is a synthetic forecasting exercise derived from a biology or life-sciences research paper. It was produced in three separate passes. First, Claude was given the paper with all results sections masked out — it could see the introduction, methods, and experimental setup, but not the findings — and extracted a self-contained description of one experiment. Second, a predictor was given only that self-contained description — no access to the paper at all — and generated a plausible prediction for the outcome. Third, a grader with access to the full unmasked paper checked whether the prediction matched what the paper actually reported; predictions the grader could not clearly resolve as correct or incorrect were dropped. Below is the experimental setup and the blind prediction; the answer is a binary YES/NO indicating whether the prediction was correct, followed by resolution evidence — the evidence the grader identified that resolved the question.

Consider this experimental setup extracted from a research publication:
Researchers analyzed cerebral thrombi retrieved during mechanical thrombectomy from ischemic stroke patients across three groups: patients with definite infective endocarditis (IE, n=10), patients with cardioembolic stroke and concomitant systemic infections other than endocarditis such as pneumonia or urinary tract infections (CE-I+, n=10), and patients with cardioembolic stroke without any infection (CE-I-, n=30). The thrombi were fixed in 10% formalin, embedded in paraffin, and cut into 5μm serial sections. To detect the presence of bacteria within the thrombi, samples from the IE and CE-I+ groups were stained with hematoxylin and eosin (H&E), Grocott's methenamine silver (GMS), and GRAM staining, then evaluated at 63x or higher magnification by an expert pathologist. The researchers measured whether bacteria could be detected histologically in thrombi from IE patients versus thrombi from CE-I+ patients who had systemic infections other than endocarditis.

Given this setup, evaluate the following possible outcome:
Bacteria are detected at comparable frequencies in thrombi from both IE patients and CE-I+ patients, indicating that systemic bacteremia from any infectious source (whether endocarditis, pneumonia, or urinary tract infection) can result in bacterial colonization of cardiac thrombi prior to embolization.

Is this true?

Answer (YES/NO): NO